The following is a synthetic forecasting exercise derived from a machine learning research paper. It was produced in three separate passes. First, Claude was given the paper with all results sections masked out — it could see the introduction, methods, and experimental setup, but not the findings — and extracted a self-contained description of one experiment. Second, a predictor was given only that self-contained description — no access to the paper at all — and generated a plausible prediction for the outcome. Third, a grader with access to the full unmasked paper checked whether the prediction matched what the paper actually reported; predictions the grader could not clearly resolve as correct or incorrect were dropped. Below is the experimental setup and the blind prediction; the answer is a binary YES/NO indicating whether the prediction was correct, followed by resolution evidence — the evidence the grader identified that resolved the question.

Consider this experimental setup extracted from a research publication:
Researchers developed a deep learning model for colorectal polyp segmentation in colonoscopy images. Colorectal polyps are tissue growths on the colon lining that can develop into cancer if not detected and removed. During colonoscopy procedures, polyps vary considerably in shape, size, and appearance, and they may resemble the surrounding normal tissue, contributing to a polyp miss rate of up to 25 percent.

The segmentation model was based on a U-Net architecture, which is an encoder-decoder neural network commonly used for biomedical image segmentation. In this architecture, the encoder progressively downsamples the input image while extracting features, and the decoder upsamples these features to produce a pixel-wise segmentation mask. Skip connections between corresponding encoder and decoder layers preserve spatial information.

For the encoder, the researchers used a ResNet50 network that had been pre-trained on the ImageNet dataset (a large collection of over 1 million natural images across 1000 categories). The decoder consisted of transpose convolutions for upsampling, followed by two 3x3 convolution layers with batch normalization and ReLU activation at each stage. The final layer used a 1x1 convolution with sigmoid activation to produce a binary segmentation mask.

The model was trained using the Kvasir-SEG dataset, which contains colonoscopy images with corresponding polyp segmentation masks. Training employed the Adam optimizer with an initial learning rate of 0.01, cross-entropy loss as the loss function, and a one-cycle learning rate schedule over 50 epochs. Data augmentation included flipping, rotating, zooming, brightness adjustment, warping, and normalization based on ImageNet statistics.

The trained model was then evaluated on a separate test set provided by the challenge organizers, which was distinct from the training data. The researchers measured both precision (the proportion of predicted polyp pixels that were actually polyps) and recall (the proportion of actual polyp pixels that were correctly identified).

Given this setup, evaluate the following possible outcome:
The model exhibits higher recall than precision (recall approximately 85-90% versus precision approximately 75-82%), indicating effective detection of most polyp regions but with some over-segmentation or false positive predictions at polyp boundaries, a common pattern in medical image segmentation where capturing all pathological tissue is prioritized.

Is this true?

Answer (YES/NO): NO